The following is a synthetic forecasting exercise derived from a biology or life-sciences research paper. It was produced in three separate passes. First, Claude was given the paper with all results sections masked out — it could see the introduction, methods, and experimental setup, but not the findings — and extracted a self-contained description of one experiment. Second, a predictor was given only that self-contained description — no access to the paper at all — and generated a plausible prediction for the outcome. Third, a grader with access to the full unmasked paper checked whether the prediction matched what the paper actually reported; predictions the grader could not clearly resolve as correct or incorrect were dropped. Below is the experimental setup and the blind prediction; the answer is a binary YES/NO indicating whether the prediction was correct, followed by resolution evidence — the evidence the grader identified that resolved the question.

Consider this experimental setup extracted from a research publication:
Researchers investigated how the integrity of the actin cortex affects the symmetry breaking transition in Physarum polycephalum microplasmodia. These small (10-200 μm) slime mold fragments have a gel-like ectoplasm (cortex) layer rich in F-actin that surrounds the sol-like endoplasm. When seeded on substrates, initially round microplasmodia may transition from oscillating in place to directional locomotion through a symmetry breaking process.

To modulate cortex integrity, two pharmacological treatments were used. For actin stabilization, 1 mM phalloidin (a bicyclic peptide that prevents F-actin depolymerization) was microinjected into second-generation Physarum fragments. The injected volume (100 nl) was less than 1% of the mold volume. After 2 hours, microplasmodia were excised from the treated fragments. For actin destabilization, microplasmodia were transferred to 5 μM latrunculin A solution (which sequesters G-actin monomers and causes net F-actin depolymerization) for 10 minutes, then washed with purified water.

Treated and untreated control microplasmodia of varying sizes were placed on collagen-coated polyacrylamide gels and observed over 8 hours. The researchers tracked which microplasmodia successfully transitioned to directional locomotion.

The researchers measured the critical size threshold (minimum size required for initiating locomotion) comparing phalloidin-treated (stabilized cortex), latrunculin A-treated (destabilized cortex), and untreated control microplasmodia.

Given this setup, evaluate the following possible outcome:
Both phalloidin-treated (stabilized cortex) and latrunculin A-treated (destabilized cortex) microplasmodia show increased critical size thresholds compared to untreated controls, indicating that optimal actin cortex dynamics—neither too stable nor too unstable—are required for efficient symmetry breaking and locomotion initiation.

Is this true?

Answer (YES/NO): NO